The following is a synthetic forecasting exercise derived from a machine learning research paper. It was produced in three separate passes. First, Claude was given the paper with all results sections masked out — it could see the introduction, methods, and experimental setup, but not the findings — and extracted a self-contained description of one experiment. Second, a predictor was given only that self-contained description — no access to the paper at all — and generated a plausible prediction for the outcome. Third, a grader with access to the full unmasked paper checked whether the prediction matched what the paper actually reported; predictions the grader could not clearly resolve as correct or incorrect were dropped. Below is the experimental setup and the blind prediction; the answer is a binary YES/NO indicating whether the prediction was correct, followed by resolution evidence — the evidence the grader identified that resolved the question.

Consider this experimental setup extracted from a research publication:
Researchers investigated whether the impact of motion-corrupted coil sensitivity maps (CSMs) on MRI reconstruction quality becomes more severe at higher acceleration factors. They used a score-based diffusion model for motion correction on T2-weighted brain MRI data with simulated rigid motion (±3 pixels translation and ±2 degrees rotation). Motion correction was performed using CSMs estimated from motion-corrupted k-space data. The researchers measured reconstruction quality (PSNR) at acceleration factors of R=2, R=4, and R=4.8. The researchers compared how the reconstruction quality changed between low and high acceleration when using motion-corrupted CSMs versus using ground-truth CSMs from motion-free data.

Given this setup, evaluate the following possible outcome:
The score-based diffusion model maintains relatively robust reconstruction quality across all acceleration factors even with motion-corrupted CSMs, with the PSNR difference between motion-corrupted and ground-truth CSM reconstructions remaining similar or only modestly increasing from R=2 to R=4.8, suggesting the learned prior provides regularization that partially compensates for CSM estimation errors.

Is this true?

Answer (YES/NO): NO